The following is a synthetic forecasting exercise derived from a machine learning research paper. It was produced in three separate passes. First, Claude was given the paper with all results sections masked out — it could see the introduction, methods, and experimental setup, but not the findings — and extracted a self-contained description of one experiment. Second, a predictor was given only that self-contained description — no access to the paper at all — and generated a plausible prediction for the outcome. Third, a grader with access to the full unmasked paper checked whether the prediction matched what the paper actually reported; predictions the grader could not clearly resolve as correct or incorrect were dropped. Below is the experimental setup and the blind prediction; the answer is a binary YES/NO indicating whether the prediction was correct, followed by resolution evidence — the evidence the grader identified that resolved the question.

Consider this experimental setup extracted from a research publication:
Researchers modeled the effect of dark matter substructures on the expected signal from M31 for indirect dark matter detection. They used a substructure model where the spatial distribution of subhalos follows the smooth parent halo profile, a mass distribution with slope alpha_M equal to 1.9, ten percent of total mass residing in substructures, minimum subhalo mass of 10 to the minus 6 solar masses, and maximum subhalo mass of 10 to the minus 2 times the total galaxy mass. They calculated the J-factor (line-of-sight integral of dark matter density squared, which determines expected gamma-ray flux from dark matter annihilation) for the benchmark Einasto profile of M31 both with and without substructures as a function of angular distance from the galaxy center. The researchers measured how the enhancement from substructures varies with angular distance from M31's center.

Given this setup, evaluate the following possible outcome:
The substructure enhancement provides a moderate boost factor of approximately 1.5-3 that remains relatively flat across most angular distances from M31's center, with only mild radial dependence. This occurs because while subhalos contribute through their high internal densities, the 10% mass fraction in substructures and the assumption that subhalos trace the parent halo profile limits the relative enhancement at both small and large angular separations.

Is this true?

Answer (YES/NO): NO